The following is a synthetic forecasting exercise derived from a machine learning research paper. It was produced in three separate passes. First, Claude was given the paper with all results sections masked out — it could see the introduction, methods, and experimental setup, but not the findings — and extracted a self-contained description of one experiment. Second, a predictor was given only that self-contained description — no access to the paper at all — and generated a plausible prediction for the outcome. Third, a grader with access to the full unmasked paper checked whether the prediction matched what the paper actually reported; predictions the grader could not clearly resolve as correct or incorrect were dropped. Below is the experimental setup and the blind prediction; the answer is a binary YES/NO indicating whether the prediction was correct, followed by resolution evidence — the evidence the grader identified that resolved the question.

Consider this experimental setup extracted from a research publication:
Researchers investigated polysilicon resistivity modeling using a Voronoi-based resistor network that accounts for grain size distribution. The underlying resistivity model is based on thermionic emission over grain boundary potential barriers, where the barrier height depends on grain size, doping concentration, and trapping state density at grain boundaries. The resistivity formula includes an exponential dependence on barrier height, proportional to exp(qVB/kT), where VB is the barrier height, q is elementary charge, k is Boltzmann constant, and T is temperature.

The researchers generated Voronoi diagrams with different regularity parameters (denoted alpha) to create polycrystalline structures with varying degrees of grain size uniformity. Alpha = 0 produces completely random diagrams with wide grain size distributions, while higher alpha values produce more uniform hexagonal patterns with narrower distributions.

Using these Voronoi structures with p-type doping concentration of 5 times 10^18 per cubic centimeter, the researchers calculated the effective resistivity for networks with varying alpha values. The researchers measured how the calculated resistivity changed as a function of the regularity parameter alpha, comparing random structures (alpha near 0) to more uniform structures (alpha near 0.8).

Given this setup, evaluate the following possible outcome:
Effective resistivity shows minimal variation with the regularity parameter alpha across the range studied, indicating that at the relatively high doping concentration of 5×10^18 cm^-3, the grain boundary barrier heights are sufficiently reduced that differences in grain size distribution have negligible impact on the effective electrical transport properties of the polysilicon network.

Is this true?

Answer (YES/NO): NO